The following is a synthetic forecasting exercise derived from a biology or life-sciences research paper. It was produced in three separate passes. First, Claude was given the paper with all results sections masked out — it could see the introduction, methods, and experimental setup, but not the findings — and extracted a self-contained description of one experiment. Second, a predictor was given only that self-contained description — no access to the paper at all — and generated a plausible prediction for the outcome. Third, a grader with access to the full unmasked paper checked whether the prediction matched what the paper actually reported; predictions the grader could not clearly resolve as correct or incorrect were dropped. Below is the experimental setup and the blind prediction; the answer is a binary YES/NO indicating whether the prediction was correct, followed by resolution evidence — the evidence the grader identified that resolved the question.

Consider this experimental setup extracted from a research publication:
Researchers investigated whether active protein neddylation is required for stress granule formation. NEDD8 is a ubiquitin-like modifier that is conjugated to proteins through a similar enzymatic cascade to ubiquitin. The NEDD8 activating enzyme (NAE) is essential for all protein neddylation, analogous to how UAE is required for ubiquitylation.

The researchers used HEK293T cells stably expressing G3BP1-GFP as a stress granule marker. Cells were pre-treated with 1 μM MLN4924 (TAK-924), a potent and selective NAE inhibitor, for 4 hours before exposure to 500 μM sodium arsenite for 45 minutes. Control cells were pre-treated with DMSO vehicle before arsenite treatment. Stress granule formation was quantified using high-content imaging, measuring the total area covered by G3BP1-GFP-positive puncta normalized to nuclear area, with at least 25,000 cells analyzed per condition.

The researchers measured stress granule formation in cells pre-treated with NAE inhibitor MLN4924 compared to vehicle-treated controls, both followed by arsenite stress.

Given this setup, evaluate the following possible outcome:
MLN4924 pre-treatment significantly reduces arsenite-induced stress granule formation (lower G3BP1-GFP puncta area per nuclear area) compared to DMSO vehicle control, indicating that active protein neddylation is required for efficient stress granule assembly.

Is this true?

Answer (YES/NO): NO